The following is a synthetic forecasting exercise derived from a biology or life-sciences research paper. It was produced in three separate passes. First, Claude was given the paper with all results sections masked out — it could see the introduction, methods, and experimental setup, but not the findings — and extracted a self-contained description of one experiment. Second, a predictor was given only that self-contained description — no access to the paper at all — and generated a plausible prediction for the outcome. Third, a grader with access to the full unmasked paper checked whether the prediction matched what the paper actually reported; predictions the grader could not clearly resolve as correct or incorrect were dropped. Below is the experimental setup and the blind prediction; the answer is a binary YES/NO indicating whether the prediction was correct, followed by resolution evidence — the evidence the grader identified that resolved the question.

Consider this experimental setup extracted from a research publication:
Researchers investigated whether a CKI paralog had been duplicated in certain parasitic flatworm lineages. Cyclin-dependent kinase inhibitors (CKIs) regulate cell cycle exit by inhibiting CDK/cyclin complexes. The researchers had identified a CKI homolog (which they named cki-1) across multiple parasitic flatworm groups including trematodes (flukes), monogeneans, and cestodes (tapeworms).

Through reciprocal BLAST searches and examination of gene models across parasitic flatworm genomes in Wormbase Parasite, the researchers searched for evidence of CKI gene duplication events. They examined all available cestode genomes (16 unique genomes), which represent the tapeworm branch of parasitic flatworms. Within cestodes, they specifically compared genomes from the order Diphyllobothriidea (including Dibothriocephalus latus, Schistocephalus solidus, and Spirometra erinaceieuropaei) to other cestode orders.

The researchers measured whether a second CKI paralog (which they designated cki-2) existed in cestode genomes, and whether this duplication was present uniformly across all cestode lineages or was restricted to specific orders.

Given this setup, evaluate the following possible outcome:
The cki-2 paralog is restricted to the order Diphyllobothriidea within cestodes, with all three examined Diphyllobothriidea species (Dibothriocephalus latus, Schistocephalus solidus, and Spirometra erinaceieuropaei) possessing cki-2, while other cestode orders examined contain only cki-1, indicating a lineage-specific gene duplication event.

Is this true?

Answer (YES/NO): NO